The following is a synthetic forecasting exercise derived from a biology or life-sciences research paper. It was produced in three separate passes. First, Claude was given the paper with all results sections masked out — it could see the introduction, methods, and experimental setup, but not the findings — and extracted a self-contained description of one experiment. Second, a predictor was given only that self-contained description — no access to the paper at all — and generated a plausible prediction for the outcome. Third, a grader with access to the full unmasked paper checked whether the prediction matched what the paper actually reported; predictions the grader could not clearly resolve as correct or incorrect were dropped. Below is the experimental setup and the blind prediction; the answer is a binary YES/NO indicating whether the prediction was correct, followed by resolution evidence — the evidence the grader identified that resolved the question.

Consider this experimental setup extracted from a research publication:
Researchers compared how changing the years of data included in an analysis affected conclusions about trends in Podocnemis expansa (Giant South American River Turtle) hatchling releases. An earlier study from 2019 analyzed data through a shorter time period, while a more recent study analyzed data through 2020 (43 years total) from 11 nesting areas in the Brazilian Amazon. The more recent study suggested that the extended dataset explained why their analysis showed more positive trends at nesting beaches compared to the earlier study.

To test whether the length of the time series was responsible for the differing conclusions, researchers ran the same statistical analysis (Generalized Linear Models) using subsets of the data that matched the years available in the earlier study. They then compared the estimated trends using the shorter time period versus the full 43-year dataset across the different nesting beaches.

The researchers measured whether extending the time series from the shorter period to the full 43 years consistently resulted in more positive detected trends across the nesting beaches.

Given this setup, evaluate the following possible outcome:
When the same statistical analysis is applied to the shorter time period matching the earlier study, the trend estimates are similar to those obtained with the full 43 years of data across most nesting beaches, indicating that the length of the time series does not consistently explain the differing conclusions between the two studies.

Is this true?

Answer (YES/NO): NO